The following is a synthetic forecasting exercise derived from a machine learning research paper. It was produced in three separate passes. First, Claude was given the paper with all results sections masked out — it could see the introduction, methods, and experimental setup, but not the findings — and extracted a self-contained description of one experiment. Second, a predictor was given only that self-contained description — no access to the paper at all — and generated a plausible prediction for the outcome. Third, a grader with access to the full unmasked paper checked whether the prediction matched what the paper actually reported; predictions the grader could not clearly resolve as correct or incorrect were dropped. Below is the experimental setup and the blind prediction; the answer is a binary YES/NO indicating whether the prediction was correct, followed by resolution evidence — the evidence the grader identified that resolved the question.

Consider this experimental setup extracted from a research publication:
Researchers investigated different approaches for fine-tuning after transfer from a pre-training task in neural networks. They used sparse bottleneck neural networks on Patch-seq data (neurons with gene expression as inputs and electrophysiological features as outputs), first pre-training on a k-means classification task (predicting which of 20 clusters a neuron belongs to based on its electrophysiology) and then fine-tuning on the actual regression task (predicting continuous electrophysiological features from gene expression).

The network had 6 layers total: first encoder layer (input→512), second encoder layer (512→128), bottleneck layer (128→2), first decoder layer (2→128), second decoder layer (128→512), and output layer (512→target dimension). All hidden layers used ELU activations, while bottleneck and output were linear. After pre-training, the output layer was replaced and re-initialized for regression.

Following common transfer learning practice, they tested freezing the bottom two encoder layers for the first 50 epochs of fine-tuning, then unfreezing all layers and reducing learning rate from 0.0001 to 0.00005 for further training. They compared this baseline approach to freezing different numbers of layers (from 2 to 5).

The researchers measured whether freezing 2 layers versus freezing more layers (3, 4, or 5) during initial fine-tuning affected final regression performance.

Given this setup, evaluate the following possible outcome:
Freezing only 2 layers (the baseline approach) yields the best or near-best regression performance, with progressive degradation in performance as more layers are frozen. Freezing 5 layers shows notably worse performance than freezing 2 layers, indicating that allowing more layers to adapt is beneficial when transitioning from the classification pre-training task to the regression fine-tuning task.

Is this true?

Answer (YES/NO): NO